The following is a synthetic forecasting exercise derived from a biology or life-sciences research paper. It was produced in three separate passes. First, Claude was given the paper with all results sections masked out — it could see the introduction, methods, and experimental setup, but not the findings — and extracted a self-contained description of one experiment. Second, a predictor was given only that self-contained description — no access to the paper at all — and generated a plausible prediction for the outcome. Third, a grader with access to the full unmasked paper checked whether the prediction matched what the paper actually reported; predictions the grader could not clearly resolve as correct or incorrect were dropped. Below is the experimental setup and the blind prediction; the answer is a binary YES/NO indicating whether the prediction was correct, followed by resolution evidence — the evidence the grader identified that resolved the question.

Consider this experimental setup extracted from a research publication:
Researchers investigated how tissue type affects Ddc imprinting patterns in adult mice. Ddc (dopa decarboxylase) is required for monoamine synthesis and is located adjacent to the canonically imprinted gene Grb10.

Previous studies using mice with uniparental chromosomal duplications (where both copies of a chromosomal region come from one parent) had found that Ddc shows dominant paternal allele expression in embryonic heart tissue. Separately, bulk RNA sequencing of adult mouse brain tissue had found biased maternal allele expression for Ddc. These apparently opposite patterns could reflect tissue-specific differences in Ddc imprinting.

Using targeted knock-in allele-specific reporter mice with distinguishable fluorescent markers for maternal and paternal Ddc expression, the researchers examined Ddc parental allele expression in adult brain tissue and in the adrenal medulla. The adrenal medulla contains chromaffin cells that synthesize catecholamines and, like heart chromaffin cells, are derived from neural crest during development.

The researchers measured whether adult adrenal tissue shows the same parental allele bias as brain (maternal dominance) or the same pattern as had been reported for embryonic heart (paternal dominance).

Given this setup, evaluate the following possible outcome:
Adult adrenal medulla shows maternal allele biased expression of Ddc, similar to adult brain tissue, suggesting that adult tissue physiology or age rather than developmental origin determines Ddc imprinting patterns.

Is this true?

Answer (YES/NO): NO